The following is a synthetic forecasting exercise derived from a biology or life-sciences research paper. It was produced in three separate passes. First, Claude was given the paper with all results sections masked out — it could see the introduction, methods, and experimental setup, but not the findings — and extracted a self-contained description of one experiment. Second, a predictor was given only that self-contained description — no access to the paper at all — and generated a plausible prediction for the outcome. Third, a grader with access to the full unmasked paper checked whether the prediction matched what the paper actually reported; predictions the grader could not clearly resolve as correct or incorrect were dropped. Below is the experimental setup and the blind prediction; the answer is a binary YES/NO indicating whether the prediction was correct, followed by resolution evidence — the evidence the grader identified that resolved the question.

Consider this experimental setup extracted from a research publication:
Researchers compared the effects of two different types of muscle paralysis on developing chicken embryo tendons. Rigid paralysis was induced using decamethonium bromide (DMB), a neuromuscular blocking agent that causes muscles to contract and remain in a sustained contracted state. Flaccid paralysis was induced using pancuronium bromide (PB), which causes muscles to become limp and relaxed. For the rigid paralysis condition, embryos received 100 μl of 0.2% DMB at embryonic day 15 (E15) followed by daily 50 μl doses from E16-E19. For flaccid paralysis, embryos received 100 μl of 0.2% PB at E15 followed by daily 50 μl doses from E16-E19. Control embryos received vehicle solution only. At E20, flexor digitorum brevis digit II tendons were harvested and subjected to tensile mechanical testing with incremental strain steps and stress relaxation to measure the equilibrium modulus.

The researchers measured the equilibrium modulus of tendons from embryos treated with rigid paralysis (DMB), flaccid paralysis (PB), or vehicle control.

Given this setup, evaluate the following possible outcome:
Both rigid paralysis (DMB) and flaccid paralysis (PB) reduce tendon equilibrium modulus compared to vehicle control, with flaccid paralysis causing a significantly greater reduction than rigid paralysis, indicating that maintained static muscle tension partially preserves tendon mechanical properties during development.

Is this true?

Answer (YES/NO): NO